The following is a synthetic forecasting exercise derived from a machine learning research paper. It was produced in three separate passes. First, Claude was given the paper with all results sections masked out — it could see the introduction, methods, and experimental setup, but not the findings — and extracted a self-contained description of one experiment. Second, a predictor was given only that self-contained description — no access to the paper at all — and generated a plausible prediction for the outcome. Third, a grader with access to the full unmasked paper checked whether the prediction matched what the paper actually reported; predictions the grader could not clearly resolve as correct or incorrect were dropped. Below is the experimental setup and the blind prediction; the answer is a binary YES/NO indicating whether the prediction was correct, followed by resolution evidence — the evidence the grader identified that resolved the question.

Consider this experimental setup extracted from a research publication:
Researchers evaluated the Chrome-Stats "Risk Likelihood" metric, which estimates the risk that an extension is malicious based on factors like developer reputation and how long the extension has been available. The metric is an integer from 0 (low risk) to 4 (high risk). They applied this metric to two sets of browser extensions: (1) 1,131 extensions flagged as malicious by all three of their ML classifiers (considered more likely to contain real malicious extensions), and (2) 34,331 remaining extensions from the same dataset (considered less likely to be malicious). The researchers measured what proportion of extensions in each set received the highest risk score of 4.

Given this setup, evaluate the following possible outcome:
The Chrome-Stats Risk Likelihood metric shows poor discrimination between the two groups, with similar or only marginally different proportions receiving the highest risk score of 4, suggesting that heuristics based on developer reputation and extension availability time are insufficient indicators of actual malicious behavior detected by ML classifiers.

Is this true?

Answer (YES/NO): NO